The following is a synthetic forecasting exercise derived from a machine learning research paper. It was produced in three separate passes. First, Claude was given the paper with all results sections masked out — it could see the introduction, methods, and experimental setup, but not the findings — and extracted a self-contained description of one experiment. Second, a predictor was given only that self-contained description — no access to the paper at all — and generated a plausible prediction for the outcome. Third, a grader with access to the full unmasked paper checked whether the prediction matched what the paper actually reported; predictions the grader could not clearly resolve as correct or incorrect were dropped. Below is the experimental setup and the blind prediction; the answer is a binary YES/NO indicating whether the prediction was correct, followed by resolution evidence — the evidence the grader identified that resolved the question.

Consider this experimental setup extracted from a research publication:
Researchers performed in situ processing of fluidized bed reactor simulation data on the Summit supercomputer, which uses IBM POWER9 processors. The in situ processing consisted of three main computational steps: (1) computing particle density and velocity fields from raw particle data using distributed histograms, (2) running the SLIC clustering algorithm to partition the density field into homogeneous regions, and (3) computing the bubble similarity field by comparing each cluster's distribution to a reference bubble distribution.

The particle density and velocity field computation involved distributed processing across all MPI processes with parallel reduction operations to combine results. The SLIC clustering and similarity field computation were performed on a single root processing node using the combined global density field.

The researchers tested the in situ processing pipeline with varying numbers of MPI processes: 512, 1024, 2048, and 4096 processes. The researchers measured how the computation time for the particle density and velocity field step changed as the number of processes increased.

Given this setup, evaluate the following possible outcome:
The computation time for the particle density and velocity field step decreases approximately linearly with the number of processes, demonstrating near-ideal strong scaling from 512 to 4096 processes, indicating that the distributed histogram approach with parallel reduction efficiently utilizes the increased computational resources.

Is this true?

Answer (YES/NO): NO